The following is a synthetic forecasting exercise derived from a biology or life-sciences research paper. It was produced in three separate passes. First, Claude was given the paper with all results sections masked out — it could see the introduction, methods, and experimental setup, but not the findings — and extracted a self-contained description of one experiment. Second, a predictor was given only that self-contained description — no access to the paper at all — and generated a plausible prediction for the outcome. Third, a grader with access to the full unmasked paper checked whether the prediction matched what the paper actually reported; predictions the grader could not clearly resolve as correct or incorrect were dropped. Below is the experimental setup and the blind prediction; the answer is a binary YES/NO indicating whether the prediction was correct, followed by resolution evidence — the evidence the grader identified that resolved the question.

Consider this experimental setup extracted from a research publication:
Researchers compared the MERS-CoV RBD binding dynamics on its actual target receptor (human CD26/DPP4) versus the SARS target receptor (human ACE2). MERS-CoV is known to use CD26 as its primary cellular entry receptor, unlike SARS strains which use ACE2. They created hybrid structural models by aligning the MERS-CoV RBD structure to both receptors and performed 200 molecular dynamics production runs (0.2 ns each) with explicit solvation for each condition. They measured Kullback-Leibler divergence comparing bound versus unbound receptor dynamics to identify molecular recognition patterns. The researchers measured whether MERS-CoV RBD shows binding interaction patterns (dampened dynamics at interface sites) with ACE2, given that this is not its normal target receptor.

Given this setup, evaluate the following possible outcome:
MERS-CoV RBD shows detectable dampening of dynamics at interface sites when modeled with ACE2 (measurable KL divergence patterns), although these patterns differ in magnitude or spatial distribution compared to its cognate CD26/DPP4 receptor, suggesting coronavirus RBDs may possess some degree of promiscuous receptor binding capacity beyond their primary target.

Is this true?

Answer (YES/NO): YES